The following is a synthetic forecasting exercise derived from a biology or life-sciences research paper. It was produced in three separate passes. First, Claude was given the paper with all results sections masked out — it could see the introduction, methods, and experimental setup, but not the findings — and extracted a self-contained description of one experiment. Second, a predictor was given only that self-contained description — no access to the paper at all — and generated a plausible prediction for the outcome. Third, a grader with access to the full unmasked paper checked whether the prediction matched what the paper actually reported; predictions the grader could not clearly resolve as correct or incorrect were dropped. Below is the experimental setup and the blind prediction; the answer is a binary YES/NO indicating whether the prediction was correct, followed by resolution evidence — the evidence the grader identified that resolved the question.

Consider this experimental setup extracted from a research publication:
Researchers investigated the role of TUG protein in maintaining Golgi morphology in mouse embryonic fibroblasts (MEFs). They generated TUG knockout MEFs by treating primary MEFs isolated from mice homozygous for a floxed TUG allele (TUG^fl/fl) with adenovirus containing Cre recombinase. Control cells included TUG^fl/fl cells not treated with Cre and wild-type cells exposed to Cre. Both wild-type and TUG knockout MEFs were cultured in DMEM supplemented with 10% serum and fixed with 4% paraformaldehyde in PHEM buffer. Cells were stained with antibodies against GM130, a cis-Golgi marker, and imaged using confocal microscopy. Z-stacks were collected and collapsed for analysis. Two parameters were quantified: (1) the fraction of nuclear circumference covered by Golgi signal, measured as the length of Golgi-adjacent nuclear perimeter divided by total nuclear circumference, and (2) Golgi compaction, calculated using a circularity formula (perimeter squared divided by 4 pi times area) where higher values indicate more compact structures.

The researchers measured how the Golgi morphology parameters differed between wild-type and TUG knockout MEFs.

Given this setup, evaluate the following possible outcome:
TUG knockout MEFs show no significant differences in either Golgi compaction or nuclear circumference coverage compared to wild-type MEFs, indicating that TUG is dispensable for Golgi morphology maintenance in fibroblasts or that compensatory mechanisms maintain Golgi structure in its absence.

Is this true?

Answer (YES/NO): NO